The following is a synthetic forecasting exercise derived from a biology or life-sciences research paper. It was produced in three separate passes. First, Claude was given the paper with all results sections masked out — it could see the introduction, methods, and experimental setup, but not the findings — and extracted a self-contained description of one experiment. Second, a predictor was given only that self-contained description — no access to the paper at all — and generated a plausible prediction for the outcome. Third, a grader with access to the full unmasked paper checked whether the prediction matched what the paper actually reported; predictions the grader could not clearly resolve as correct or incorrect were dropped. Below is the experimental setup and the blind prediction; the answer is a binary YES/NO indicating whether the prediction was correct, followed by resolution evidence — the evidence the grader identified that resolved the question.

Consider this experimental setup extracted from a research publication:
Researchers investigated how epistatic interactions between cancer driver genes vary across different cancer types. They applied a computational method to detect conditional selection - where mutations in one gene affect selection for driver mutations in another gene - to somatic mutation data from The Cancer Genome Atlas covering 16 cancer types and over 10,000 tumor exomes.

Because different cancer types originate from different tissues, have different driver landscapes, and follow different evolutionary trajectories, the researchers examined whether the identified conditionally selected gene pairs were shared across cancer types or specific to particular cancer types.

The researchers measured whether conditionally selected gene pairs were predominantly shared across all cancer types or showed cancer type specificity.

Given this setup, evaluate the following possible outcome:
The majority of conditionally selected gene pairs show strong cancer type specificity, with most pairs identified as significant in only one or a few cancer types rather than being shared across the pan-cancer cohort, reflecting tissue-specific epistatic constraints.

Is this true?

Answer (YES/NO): YES